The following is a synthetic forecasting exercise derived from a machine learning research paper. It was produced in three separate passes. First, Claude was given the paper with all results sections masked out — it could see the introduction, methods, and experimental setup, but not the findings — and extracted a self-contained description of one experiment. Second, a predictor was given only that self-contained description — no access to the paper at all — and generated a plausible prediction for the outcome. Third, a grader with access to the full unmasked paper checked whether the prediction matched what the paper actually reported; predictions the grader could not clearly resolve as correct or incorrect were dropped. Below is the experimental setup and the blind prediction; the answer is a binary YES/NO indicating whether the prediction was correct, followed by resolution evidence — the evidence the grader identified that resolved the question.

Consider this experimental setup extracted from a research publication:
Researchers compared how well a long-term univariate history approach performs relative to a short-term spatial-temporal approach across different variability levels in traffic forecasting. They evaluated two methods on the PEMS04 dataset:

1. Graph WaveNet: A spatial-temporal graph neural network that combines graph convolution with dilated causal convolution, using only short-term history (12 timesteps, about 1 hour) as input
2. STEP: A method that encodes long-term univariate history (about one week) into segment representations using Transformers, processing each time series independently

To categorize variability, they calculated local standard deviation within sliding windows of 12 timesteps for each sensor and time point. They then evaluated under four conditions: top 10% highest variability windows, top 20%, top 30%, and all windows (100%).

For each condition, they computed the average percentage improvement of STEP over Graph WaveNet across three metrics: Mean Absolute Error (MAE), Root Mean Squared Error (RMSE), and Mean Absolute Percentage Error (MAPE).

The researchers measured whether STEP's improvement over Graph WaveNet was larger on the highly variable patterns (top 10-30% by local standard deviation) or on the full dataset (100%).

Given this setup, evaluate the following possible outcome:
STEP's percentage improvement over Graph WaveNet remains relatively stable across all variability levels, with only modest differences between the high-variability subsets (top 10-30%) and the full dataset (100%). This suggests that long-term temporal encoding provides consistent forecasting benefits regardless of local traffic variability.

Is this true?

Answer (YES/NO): NO